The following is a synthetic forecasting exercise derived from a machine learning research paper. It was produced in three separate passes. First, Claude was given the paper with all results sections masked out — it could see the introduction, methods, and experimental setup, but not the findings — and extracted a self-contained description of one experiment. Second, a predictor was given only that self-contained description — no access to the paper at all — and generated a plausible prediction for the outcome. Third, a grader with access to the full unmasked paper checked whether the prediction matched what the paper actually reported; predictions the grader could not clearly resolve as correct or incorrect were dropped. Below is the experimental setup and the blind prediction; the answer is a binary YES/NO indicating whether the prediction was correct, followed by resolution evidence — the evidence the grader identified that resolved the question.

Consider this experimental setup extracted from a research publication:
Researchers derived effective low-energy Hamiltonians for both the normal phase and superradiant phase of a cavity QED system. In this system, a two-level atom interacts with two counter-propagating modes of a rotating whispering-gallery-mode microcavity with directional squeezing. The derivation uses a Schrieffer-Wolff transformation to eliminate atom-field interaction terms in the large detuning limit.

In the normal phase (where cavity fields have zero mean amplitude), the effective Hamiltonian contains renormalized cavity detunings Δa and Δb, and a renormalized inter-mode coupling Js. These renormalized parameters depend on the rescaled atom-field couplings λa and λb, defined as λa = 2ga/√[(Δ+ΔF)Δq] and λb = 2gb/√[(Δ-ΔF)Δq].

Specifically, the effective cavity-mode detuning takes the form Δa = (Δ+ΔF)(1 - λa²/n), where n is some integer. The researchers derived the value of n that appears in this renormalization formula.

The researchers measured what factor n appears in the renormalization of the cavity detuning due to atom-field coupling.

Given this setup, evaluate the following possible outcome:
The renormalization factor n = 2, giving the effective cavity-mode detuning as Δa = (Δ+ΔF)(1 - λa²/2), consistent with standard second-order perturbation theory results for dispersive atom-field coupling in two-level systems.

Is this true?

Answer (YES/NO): NO